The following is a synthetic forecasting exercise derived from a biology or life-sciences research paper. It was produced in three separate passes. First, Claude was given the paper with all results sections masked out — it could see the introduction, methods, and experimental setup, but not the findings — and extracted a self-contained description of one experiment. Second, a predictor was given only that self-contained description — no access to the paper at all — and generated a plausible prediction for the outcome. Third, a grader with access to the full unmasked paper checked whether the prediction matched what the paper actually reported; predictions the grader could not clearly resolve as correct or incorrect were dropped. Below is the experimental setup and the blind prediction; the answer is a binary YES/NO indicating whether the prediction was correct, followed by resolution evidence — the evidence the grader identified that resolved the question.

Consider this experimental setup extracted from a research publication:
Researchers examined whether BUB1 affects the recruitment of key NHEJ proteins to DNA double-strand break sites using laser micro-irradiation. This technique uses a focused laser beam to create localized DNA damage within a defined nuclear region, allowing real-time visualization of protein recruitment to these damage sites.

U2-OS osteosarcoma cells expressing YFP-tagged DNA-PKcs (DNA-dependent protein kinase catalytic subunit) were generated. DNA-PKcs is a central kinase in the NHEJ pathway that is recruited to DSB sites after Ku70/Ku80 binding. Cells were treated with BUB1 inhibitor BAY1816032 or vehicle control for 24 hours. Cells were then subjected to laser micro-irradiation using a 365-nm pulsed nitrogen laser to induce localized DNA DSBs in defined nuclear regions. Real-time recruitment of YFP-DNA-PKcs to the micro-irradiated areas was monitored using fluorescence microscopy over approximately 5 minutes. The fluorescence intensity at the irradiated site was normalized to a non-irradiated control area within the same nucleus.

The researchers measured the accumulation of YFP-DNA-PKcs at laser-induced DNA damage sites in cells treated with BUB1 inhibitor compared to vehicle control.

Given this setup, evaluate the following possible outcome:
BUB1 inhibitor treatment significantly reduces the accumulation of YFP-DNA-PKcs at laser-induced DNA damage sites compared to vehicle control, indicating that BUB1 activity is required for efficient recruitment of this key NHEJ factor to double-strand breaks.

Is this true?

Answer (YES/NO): NO